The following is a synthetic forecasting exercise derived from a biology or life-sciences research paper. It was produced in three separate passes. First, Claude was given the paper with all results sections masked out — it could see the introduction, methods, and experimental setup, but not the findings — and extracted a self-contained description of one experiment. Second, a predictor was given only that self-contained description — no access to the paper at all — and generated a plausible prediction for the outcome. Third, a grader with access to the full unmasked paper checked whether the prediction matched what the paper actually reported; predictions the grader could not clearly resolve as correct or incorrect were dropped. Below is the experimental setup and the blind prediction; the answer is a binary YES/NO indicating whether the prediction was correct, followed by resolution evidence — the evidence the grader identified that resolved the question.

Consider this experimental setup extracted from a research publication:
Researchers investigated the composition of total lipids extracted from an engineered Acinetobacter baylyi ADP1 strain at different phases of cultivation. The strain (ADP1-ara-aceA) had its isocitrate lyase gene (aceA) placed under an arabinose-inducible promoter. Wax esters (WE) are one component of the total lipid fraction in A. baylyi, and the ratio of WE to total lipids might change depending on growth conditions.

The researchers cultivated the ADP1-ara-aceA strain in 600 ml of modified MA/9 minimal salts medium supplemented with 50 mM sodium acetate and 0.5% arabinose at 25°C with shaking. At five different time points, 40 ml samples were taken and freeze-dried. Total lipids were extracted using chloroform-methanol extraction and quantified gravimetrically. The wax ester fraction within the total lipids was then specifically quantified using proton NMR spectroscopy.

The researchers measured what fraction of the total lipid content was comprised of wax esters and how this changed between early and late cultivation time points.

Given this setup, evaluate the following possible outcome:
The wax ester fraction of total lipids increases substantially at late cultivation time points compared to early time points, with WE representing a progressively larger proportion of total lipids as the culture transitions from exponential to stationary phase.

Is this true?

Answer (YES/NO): YES